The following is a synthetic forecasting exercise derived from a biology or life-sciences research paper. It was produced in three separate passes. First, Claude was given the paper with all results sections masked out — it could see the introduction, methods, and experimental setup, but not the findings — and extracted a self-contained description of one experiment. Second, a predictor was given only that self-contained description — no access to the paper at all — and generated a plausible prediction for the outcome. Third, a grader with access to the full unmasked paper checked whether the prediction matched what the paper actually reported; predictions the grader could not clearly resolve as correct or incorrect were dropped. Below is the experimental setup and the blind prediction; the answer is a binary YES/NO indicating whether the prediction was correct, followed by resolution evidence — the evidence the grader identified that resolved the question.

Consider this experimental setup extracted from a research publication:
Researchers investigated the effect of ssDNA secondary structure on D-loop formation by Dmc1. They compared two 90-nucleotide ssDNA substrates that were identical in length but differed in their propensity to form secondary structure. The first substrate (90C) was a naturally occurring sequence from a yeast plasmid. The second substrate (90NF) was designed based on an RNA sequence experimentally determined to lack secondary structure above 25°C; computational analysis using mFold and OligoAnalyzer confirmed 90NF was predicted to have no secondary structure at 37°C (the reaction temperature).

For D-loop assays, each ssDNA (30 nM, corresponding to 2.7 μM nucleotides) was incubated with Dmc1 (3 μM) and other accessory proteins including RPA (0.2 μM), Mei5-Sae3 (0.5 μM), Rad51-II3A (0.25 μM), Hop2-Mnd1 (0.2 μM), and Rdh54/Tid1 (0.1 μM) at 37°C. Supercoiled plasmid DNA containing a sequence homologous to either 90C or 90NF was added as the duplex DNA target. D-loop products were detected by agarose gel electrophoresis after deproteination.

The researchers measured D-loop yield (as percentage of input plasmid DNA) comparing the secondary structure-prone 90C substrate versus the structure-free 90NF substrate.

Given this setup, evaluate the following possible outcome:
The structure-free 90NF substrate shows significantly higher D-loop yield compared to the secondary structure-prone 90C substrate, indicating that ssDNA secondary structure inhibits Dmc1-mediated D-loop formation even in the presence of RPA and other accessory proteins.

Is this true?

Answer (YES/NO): NO